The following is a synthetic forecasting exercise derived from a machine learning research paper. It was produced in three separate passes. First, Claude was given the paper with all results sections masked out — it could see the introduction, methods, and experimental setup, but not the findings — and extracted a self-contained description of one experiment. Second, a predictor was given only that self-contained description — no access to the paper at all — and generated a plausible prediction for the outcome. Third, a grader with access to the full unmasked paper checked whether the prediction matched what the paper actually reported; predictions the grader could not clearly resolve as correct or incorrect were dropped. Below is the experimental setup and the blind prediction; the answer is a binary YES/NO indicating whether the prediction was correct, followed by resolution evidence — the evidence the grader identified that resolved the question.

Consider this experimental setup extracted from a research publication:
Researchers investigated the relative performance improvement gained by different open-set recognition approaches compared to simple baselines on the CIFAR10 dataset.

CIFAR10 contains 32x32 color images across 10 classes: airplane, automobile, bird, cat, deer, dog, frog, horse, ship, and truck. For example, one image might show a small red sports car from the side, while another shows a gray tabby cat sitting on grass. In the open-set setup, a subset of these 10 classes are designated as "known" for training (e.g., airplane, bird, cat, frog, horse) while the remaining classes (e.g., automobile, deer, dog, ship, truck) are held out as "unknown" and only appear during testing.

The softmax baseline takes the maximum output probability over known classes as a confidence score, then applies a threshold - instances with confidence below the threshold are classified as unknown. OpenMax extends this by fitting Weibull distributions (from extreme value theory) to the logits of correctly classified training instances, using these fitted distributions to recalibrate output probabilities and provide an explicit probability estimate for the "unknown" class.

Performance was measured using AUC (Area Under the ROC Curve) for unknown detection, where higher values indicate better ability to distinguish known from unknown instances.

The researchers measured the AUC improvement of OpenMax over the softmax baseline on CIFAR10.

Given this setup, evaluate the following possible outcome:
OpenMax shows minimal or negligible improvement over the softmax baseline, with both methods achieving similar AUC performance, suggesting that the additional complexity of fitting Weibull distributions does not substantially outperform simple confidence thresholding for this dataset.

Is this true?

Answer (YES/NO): YES